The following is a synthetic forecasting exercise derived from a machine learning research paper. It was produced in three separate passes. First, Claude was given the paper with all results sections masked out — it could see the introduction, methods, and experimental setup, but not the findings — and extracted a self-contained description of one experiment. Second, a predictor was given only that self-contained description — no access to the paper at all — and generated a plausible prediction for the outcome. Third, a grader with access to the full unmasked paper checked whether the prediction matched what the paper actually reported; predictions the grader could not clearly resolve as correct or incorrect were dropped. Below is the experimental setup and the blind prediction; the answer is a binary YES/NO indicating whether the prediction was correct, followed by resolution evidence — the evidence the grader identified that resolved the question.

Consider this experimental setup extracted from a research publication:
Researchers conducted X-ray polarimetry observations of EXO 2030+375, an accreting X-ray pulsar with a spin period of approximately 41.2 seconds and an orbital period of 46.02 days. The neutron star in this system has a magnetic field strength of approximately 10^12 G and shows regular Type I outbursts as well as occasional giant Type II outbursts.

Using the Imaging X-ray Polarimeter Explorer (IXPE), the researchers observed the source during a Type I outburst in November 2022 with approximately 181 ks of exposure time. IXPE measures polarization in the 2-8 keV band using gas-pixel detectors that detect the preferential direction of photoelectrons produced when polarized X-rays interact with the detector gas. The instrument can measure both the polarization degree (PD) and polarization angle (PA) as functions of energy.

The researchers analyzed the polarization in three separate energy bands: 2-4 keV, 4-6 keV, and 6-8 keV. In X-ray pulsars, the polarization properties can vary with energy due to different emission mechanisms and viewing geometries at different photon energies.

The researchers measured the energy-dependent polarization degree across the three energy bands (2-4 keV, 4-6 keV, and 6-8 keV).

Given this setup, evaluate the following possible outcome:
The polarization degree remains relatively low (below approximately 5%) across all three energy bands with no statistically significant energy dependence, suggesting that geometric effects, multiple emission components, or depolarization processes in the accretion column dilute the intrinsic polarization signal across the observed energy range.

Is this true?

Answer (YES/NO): YES